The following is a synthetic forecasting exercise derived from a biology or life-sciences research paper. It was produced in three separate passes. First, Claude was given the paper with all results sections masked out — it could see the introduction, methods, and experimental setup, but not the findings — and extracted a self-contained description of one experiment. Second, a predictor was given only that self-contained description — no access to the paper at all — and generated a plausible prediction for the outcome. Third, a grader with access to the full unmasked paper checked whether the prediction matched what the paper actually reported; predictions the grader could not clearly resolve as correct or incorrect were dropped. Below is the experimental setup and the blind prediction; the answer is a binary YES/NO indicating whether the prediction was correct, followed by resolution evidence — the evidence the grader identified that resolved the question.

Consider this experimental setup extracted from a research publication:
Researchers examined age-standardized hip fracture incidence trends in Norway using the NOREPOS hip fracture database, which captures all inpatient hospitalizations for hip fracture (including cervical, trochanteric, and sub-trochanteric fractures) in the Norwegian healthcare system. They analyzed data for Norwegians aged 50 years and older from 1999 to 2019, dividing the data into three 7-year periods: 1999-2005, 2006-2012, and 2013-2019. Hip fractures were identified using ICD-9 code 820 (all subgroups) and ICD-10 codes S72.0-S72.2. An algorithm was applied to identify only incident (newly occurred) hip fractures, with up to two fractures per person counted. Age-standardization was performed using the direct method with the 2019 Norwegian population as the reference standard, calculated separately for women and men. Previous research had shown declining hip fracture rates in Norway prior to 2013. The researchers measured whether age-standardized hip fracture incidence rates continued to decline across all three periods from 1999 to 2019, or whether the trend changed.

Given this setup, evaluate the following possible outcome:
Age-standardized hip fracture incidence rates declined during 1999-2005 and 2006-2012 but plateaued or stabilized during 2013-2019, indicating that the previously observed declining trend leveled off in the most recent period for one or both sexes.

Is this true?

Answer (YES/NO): NO